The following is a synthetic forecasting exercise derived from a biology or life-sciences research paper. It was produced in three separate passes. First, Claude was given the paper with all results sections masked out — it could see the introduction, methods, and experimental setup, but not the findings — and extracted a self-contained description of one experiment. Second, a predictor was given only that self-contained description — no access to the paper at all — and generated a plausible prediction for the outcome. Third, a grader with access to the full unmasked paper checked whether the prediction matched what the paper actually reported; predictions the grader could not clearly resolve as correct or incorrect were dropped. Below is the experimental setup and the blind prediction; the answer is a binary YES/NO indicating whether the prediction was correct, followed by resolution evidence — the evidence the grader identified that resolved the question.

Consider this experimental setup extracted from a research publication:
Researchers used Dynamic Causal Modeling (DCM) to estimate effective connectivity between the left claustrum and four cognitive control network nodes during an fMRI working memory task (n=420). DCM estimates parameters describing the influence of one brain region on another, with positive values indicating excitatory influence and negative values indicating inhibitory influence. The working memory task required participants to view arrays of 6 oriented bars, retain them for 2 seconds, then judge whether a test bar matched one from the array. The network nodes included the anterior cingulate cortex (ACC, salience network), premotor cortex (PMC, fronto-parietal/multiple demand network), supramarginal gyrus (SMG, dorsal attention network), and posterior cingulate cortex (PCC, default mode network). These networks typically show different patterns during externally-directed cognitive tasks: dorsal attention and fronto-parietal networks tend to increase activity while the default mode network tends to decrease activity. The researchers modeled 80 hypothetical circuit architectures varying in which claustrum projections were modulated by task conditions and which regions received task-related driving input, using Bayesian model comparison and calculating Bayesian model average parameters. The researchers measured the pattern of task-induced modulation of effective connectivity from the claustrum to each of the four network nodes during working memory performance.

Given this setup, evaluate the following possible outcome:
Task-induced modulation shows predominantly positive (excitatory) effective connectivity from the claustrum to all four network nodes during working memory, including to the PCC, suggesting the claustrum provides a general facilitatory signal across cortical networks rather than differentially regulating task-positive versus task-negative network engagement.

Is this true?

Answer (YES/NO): NO